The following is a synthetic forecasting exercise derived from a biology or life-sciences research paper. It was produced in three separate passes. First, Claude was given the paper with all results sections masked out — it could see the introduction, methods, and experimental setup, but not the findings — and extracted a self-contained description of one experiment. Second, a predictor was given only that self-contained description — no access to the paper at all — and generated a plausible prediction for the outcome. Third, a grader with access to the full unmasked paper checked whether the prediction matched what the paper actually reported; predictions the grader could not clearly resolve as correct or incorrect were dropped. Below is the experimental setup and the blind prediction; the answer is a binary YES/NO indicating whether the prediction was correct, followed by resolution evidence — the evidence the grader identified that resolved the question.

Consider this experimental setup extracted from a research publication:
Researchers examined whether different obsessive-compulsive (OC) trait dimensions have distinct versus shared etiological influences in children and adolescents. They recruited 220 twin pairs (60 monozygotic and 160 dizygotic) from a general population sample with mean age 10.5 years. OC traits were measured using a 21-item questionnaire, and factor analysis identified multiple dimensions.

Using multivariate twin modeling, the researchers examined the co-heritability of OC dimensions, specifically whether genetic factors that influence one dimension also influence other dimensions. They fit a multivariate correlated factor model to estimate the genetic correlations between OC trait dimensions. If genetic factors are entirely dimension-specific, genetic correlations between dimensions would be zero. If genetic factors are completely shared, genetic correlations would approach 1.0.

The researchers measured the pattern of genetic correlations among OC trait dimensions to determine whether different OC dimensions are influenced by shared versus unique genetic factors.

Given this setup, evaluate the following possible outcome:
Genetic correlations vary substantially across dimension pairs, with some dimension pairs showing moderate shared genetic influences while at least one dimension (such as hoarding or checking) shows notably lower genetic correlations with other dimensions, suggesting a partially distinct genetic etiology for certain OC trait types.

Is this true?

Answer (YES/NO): NO